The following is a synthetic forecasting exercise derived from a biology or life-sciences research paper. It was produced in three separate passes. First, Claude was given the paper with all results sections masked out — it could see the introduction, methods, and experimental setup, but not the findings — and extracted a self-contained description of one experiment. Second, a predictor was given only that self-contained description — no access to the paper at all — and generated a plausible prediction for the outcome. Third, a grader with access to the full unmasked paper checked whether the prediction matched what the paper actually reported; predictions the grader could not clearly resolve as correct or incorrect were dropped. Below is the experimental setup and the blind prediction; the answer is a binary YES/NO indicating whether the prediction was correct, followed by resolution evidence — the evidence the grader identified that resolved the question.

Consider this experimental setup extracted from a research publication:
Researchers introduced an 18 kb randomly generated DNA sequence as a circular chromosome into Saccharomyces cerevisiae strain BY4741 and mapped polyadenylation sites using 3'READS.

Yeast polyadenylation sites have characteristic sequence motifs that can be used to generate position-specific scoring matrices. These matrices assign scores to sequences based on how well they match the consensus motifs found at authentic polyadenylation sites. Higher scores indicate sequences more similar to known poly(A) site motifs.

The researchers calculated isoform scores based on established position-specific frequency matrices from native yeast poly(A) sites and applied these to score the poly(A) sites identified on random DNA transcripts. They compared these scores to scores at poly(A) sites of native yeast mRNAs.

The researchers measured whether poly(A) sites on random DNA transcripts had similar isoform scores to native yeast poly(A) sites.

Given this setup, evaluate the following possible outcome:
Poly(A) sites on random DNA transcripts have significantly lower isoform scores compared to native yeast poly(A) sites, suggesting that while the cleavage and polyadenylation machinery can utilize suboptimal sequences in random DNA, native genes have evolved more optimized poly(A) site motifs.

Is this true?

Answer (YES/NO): NO